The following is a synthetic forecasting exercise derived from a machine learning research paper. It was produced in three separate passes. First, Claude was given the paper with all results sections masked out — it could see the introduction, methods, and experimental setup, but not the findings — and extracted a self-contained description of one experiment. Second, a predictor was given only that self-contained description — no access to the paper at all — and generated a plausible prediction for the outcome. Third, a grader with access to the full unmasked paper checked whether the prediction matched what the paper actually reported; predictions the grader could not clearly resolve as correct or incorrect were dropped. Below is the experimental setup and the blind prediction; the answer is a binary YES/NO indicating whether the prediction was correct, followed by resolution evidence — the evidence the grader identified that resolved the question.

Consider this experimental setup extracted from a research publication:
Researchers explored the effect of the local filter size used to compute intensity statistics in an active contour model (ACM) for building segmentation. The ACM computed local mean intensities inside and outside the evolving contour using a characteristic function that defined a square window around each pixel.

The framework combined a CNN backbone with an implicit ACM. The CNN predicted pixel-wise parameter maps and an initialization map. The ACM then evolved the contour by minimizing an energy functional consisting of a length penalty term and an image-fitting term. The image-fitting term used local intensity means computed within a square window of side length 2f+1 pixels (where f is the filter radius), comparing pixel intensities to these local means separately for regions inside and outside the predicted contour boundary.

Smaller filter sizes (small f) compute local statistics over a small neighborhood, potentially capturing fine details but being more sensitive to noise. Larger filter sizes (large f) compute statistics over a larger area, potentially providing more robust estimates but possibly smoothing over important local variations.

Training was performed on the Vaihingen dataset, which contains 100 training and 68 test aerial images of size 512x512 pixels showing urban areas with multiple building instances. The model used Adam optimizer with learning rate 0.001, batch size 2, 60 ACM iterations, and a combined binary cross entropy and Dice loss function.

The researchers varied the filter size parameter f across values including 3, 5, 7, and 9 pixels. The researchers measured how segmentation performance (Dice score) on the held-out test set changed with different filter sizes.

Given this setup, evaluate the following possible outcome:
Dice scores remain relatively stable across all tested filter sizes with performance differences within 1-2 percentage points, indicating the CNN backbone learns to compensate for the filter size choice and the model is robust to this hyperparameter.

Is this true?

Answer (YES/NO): NO